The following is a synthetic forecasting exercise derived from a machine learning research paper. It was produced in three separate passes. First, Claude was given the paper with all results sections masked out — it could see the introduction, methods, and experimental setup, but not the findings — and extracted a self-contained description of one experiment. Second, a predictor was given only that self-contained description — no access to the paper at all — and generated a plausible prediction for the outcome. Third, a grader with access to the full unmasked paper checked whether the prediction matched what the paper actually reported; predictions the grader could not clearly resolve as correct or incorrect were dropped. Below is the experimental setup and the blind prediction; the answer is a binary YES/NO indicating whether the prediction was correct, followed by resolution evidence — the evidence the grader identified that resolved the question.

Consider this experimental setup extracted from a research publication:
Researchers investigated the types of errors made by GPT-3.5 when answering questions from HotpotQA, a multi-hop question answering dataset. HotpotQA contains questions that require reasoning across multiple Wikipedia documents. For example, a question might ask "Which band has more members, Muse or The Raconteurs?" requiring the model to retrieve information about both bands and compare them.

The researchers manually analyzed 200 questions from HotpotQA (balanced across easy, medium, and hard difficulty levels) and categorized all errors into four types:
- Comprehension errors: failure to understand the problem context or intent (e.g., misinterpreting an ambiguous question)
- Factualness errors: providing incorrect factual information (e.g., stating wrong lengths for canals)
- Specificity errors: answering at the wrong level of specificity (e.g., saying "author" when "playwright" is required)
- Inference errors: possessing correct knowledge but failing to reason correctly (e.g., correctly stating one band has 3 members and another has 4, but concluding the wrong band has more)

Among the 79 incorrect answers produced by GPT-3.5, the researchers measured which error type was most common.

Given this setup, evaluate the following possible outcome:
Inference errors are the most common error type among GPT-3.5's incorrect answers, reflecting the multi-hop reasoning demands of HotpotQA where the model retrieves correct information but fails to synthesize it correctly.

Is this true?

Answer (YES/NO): NO